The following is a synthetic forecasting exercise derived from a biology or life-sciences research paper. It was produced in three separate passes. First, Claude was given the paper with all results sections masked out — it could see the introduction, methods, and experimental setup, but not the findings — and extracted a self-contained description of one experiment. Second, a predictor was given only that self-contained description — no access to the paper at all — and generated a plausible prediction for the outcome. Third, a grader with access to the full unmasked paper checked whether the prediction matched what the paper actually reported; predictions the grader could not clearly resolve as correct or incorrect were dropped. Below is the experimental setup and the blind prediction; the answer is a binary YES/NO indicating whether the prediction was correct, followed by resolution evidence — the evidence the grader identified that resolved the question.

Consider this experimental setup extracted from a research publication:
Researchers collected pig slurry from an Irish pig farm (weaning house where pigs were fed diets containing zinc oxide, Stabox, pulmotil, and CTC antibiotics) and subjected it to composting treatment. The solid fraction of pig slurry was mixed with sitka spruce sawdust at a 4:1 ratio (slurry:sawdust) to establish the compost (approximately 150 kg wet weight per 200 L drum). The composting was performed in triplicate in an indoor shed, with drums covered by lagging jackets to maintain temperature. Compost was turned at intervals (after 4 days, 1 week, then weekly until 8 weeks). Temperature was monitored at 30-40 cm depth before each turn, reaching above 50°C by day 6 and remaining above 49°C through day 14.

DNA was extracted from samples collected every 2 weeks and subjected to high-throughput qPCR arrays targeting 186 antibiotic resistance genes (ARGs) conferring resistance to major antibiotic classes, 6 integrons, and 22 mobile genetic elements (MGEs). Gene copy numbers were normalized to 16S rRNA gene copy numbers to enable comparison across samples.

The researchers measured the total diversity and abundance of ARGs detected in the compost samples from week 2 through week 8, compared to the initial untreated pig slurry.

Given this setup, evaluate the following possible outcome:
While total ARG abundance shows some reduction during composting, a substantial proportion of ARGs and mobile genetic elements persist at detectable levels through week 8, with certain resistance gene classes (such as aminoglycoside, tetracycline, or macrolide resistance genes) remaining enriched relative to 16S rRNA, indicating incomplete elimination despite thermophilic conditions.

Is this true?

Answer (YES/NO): NO